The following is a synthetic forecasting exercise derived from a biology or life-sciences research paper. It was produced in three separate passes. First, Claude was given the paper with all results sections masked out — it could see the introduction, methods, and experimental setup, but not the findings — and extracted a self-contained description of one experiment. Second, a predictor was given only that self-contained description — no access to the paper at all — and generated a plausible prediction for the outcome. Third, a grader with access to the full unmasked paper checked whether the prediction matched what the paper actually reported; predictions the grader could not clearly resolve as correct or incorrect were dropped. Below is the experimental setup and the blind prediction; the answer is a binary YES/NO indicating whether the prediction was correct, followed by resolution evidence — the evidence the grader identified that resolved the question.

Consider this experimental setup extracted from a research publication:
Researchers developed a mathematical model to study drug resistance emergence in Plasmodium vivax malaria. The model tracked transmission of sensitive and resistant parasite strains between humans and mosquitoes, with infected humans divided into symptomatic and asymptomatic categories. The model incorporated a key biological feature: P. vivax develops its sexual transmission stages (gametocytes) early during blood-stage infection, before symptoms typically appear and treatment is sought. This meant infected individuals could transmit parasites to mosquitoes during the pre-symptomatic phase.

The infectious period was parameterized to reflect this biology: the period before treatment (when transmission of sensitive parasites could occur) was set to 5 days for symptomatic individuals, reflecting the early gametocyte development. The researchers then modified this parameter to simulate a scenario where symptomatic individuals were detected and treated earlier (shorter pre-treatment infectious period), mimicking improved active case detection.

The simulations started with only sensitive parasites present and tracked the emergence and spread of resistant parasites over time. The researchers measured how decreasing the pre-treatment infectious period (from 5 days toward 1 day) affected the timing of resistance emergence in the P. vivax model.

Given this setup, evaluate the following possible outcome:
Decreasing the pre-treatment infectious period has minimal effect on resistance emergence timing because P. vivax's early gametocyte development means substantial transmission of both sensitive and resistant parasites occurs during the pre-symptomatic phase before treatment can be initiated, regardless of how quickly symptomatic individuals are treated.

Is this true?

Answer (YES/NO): NO